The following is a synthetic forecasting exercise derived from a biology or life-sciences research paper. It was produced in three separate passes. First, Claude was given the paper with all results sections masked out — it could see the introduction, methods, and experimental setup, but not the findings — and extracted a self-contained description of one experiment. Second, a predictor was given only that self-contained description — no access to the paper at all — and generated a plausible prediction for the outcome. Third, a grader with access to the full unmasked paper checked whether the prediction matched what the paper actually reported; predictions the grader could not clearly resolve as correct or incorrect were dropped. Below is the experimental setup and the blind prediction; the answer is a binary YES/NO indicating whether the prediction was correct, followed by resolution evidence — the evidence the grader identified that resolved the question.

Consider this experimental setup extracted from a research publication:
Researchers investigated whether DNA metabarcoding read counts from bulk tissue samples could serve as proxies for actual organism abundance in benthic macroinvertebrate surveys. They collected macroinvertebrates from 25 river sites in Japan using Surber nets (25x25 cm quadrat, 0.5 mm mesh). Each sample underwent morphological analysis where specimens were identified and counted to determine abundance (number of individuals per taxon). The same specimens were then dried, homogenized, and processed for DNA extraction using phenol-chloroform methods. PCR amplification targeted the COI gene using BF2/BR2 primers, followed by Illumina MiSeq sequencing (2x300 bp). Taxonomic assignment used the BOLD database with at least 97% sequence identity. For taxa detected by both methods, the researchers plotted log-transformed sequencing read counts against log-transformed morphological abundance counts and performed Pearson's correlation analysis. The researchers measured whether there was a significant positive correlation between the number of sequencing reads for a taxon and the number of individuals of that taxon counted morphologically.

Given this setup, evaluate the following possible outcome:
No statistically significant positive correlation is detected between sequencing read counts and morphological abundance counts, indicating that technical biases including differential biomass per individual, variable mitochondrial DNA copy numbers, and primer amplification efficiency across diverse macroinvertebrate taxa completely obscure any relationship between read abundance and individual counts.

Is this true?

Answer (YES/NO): NO